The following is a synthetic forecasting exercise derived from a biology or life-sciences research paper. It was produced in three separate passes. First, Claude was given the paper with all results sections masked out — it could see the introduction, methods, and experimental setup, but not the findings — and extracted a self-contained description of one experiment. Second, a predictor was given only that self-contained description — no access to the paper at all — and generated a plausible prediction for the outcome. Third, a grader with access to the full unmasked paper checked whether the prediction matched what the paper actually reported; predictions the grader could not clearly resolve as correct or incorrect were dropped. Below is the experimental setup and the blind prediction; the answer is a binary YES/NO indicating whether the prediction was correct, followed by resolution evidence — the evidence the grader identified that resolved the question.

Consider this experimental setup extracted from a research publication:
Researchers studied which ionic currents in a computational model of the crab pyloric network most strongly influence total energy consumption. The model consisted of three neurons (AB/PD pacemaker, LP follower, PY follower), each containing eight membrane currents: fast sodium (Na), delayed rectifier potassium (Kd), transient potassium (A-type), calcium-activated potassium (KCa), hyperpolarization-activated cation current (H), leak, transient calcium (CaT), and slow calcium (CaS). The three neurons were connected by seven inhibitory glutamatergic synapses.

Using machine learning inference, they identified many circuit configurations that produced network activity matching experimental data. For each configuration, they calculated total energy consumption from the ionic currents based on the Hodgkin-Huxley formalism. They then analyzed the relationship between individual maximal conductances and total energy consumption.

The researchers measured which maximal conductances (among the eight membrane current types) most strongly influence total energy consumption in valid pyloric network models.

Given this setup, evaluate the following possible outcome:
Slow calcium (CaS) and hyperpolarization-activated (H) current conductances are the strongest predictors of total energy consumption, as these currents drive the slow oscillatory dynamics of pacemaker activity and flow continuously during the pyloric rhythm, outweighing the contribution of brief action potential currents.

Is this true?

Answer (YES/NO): NO